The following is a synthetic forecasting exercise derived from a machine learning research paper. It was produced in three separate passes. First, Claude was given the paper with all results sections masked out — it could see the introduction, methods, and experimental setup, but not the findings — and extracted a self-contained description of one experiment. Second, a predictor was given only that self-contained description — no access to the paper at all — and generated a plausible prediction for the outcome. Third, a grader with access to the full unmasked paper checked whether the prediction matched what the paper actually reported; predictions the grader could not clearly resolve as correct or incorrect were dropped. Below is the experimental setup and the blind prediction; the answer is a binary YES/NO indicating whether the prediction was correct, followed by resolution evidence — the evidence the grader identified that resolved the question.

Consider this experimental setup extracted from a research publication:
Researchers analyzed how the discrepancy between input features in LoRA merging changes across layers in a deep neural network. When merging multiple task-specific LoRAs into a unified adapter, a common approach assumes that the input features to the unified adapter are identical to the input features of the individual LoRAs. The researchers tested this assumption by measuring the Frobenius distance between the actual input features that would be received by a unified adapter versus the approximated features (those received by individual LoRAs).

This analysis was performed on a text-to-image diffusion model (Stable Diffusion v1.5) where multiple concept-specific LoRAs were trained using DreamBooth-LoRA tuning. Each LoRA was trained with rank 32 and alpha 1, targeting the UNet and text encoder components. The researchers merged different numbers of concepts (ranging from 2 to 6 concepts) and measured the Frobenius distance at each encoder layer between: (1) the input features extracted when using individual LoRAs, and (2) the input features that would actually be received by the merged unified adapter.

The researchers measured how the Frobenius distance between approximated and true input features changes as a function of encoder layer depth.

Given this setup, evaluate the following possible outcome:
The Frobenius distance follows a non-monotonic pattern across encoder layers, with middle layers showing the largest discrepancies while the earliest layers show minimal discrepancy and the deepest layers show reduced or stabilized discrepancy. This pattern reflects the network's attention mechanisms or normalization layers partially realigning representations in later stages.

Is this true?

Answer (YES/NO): NO